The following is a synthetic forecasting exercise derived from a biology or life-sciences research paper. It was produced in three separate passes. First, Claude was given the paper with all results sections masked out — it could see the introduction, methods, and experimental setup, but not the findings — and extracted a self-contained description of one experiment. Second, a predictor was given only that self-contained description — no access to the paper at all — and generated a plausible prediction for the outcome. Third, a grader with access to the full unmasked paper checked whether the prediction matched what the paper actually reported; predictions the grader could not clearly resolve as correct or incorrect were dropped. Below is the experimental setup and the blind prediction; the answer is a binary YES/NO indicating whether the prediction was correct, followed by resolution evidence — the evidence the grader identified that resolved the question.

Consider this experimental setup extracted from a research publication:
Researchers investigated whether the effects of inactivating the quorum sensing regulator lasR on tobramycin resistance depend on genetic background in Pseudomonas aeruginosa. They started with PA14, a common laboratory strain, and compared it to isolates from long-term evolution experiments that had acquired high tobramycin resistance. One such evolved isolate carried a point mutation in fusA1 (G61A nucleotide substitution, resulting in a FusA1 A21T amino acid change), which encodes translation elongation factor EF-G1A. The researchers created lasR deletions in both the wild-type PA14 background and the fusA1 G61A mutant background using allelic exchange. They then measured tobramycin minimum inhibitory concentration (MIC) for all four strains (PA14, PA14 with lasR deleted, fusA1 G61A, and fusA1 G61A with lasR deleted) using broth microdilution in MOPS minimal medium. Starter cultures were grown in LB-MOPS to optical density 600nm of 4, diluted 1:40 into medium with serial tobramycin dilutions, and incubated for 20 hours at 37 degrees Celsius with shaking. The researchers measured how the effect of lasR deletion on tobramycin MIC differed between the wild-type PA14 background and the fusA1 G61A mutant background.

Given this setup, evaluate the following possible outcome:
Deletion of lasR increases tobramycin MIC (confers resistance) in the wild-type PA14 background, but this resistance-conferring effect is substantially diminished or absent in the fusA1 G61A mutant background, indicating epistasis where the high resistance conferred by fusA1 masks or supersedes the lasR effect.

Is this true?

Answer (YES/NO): NO